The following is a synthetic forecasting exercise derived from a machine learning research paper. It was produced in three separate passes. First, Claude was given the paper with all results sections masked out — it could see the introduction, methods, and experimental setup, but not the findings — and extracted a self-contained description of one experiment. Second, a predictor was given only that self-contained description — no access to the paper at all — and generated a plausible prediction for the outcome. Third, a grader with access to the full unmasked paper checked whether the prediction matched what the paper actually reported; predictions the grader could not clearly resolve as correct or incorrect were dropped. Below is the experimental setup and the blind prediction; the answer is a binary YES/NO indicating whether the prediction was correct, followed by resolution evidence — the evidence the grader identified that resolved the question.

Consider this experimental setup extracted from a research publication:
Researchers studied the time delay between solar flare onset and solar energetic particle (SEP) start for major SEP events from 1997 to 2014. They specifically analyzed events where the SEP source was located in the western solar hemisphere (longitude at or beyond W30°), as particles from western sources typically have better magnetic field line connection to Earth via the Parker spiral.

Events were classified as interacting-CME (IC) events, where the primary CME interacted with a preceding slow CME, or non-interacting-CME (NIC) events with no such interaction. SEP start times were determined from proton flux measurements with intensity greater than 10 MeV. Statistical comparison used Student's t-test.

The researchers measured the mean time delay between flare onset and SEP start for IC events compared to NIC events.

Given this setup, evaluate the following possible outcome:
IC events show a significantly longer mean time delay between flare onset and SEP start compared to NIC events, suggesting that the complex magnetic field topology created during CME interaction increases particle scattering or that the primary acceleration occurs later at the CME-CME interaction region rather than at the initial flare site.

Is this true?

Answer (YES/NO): NO